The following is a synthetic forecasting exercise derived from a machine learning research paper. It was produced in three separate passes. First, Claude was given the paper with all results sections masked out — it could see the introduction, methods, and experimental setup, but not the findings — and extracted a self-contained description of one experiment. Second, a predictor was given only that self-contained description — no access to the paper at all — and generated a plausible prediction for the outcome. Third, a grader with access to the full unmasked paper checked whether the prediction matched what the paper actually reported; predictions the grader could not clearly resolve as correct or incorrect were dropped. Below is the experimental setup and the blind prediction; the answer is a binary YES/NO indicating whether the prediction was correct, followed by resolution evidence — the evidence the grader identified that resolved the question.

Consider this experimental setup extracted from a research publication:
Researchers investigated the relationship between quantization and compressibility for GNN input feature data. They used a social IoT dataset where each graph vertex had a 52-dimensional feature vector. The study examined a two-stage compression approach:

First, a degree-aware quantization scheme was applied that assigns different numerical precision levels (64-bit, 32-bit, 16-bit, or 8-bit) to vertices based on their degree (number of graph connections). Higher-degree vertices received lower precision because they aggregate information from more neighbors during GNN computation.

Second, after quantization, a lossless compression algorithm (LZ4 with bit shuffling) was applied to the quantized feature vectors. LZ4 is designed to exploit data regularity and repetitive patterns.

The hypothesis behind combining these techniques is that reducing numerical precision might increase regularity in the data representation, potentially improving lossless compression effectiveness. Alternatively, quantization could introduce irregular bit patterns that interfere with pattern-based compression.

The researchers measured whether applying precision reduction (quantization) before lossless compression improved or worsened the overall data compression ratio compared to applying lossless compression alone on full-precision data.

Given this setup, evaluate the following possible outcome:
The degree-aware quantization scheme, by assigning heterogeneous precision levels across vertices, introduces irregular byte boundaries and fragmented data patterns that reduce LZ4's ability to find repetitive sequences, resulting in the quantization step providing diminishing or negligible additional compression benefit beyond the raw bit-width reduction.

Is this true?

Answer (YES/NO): NO